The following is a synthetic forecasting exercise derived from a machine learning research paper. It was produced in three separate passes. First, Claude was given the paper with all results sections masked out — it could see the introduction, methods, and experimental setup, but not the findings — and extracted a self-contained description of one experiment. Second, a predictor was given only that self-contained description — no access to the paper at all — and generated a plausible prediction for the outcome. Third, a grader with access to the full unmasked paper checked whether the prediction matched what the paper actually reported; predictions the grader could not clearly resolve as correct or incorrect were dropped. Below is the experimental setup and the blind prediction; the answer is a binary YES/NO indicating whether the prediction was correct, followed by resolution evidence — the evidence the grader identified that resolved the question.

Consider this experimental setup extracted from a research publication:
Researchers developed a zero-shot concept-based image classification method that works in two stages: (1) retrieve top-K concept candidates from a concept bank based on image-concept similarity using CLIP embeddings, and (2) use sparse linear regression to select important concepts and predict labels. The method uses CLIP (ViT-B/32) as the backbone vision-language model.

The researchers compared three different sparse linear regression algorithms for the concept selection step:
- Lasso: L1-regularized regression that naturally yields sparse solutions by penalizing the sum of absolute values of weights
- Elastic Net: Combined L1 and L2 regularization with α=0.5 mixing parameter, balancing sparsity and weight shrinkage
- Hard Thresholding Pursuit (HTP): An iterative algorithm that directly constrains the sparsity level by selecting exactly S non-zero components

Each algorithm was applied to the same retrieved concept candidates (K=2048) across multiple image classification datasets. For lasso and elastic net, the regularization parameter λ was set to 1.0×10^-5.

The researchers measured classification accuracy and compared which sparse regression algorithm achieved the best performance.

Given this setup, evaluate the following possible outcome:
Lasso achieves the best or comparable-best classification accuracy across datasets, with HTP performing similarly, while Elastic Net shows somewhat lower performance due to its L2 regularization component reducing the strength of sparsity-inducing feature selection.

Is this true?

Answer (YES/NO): NO